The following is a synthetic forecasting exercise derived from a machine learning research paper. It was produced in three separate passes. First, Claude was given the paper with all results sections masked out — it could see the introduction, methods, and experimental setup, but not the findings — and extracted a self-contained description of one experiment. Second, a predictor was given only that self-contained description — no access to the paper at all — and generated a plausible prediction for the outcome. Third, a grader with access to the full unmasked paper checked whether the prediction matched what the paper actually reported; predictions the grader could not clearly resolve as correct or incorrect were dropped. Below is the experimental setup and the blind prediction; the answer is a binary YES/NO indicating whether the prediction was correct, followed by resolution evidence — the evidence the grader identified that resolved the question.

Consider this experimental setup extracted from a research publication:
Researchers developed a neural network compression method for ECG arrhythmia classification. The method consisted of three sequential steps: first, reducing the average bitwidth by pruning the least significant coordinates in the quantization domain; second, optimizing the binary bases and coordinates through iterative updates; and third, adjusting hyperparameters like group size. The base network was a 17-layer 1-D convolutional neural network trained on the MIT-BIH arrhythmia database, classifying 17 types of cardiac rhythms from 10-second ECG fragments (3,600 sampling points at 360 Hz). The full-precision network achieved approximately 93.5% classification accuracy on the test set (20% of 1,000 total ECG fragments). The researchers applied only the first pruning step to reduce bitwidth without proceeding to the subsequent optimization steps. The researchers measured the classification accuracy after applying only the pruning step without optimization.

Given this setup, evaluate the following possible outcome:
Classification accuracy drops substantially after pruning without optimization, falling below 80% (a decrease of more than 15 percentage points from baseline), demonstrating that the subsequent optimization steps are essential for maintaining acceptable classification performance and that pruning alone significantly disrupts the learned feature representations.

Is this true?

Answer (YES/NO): YES